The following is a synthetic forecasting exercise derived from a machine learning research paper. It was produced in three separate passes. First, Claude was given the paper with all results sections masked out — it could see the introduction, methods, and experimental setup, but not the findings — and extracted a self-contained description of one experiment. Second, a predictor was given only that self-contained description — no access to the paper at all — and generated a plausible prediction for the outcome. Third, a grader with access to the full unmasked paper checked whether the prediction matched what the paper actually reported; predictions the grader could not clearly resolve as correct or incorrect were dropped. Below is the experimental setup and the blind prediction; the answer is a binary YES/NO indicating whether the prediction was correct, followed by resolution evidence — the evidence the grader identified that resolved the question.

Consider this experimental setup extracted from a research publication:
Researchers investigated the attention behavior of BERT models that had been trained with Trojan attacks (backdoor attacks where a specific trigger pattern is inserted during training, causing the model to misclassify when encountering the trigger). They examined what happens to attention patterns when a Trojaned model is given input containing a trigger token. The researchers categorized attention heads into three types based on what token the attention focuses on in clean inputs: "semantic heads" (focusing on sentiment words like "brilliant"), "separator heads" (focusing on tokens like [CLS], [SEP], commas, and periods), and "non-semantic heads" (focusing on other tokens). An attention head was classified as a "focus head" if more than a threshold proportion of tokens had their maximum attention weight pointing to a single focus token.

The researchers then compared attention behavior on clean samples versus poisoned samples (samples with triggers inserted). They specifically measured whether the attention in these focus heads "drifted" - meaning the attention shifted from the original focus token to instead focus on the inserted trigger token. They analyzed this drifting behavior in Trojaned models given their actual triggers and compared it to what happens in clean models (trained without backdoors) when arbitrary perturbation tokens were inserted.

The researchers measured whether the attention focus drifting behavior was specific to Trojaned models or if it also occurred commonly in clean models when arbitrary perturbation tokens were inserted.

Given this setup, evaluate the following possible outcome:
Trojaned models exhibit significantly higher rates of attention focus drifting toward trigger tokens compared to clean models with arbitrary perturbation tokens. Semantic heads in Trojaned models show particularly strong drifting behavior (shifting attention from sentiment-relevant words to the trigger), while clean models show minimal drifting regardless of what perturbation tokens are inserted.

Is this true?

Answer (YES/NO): NO